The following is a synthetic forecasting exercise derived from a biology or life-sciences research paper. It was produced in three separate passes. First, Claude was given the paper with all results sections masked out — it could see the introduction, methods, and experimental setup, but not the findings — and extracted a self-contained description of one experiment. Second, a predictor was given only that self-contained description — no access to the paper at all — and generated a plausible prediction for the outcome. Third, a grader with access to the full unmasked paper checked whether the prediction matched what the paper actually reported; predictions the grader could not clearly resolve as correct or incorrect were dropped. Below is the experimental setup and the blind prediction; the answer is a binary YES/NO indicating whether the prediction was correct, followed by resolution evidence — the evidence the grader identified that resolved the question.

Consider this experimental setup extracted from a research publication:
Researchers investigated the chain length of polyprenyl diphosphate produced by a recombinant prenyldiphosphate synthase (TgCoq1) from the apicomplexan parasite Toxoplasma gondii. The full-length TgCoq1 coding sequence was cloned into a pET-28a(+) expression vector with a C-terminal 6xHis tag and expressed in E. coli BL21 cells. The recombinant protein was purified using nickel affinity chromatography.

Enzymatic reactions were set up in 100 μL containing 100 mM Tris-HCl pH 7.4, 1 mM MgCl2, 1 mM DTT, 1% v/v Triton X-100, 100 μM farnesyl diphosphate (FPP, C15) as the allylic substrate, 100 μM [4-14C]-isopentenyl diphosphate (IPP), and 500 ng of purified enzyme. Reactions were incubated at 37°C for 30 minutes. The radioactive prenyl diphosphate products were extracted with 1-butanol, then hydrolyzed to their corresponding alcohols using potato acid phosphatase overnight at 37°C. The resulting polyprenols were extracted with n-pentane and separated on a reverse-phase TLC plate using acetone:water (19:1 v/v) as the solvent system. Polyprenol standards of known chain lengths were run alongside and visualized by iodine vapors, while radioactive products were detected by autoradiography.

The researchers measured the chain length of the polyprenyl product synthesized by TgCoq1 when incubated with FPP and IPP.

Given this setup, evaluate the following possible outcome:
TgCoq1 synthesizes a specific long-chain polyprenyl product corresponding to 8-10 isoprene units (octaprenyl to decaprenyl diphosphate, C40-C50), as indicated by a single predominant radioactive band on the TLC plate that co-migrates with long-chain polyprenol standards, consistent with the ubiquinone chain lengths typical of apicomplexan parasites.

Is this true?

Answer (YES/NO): NO